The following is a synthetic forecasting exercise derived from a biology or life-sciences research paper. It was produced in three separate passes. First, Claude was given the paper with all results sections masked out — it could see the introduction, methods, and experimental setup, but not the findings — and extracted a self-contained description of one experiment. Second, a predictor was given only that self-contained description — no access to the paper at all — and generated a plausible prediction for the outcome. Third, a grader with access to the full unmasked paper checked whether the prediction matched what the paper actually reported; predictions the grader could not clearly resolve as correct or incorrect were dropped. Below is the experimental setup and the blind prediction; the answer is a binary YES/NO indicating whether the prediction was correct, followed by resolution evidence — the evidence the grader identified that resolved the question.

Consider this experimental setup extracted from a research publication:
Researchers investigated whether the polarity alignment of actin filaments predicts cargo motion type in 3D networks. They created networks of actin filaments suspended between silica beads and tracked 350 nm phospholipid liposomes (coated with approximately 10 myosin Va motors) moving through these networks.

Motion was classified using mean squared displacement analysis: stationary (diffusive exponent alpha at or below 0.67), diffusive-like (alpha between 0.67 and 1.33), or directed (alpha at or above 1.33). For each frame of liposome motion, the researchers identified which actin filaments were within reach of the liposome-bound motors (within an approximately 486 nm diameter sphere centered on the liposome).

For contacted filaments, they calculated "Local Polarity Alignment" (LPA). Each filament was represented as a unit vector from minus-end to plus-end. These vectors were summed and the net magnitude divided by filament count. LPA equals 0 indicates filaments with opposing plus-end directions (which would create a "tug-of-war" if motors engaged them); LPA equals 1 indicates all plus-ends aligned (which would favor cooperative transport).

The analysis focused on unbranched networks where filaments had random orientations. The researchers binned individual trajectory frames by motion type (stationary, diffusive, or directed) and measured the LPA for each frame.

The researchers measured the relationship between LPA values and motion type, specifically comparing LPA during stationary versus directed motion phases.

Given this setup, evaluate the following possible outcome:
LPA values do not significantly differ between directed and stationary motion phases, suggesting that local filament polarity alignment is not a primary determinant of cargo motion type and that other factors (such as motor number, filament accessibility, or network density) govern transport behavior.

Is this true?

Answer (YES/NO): NO